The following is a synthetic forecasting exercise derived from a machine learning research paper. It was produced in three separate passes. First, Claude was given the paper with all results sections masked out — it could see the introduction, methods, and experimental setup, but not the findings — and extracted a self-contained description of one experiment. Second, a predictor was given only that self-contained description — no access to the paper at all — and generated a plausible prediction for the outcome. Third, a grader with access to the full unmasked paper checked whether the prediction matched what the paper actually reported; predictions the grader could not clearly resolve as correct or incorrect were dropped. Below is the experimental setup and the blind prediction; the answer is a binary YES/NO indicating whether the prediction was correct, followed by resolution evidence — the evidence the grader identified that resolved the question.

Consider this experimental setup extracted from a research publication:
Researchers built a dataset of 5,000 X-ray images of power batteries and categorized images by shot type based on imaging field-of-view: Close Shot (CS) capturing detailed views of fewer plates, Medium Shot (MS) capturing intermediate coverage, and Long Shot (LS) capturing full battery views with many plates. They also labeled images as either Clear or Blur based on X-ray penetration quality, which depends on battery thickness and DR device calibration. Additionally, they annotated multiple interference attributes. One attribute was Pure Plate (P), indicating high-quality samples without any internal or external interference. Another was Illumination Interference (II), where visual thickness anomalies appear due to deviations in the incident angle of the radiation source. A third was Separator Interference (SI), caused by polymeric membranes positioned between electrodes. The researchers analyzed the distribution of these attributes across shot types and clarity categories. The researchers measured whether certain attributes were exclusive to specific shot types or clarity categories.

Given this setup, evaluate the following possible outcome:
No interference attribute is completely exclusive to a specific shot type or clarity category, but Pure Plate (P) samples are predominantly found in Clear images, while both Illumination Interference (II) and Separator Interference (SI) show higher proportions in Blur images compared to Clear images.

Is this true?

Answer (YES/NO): NO